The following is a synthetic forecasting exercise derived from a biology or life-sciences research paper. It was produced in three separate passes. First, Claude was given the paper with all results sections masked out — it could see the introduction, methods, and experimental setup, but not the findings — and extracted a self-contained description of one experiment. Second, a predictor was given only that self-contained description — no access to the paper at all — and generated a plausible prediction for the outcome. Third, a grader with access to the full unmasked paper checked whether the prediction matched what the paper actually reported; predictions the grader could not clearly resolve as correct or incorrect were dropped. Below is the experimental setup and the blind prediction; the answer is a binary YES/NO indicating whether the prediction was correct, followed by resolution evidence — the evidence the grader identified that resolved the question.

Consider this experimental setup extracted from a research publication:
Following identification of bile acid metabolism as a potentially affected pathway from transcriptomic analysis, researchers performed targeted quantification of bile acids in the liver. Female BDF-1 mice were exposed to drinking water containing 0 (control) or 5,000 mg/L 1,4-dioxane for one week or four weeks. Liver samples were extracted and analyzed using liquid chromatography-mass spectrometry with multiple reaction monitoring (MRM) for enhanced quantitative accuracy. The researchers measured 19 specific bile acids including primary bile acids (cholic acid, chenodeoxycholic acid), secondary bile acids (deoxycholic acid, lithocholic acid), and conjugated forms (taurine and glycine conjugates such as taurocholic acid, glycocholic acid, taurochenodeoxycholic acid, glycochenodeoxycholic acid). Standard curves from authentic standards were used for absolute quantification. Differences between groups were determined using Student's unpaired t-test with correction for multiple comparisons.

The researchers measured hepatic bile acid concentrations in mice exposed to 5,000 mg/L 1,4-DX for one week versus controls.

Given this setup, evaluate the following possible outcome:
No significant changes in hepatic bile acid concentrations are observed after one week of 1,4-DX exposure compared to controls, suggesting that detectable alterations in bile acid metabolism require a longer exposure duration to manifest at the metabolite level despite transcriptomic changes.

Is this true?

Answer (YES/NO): YES